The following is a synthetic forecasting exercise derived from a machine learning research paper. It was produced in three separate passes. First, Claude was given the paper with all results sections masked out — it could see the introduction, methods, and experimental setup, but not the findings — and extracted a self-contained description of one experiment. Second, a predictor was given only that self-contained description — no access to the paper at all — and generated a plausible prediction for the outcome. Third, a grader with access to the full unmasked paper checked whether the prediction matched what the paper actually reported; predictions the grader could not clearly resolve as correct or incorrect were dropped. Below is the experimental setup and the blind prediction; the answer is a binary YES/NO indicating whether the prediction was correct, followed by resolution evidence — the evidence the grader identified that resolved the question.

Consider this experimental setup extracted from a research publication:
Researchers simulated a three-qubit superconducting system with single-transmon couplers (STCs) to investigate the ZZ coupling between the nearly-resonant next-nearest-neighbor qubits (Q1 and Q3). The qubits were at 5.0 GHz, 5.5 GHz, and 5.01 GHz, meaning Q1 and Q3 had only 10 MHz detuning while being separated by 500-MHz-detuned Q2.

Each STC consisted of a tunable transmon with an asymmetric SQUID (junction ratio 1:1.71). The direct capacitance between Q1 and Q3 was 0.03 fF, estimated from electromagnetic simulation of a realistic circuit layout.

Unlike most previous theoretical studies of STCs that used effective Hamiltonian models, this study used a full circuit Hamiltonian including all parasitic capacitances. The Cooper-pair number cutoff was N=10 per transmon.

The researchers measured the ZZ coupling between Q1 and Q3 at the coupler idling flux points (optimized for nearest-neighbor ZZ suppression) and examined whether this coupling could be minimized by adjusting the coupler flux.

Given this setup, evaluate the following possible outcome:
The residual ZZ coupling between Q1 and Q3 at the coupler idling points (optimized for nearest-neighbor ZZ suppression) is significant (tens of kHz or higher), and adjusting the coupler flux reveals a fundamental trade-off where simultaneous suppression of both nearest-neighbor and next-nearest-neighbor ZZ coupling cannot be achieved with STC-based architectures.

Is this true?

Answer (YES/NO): NO